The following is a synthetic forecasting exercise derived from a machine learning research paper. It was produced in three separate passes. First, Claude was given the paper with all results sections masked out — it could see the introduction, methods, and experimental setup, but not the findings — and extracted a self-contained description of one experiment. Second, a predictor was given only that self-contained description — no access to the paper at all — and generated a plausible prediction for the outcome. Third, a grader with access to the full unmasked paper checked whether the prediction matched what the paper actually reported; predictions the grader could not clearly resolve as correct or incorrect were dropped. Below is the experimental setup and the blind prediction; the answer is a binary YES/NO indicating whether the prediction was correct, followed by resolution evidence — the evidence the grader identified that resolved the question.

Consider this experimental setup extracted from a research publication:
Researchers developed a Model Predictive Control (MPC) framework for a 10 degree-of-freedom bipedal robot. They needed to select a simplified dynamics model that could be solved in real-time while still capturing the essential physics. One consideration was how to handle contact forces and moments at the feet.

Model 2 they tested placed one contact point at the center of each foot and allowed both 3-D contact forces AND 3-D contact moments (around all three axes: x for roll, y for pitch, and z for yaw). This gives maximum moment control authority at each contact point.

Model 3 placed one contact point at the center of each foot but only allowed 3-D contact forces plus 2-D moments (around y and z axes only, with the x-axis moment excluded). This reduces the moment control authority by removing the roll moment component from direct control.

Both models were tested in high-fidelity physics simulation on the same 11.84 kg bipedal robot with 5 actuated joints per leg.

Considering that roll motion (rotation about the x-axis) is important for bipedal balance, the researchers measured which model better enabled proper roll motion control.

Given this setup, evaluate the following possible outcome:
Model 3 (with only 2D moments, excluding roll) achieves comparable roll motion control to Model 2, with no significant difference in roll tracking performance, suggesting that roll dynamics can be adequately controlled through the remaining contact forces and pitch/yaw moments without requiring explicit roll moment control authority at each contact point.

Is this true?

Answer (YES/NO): NO